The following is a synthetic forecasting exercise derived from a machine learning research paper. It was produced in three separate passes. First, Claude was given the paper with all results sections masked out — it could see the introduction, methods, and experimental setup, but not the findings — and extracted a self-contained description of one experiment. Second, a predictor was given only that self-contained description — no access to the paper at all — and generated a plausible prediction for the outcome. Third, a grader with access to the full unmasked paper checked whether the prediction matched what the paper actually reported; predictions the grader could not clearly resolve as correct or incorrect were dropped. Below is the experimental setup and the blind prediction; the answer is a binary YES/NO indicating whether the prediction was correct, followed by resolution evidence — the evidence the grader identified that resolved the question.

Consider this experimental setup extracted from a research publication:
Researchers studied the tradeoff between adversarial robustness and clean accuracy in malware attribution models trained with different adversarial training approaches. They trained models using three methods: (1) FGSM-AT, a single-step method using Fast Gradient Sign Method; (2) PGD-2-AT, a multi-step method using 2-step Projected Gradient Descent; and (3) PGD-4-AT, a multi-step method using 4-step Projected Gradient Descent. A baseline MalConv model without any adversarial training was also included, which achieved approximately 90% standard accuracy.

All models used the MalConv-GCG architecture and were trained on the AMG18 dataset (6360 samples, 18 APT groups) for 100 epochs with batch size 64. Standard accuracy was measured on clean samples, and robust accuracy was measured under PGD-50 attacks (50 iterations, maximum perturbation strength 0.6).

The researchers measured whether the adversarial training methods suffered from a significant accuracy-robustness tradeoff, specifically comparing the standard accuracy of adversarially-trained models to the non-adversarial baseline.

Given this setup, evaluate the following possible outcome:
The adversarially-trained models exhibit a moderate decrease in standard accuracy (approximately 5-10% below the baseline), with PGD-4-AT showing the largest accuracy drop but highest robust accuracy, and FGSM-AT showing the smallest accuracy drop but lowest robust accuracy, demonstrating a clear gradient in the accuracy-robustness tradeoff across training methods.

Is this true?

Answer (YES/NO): NO